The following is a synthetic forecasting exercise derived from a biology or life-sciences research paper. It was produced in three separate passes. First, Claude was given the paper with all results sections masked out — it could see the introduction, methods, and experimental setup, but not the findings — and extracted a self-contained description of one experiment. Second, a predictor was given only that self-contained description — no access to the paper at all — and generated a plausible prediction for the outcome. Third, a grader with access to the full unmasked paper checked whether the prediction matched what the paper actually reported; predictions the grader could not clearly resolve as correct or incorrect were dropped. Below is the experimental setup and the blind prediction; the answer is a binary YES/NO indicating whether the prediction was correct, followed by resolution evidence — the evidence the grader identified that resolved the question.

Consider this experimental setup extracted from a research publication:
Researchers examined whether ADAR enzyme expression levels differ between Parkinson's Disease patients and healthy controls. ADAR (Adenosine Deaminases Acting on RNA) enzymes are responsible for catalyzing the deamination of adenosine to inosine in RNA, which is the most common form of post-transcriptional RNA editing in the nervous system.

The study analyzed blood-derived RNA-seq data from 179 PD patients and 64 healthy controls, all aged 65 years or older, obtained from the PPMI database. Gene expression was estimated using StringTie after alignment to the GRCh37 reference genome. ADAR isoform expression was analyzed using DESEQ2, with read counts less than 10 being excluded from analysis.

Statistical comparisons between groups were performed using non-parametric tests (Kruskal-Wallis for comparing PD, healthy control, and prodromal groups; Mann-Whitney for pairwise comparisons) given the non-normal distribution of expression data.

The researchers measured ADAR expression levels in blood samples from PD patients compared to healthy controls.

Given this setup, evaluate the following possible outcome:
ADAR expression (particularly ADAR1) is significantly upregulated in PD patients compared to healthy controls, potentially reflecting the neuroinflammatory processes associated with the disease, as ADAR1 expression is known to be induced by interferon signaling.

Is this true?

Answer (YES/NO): NO